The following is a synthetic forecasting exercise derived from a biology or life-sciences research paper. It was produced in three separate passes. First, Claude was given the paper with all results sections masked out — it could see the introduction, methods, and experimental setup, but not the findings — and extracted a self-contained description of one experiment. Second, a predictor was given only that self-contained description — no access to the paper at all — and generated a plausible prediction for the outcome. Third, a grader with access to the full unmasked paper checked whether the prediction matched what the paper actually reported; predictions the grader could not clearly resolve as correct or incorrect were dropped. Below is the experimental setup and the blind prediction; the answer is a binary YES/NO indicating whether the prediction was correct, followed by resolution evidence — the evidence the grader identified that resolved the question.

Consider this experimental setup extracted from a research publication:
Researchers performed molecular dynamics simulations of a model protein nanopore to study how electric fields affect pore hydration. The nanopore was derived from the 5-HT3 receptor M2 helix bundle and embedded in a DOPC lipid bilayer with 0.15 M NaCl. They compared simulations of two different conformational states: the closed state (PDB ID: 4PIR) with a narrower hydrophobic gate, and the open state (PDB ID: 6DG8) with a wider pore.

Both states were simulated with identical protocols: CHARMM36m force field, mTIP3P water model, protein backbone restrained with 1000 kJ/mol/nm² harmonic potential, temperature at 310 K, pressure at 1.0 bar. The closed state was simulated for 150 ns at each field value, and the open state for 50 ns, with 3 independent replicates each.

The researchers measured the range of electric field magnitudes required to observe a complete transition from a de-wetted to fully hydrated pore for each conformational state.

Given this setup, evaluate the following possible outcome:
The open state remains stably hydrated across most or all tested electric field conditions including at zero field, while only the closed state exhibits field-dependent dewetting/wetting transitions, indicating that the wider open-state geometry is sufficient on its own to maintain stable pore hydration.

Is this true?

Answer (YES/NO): NO